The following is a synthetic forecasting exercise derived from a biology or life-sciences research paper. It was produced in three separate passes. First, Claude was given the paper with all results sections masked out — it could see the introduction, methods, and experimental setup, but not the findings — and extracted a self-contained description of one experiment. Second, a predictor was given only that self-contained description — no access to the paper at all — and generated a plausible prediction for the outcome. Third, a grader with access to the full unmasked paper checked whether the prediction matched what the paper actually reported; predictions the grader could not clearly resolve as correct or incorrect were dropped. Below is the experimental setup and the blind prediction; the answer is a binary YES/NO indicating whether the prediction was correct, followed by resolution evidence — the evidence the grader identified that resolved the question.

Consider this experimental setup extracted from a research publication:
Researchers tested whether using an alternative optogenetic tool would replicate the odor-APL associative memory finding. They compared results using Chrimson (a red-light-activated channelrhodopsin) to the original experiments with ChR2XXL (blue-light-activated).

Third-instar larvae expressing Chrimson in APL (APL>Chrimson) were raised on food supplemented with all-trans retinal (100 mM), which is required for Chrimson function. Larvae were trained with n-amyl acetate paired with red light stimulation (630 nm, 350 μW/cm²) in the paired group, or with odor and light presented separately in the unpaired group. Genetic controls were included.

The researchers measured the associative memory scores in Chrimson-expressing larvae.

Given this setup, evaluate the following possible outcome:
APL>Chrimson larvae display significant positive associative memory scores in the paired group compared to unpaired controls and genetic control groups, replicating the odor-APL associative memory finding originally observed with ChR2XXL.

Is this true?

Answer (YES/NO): YES